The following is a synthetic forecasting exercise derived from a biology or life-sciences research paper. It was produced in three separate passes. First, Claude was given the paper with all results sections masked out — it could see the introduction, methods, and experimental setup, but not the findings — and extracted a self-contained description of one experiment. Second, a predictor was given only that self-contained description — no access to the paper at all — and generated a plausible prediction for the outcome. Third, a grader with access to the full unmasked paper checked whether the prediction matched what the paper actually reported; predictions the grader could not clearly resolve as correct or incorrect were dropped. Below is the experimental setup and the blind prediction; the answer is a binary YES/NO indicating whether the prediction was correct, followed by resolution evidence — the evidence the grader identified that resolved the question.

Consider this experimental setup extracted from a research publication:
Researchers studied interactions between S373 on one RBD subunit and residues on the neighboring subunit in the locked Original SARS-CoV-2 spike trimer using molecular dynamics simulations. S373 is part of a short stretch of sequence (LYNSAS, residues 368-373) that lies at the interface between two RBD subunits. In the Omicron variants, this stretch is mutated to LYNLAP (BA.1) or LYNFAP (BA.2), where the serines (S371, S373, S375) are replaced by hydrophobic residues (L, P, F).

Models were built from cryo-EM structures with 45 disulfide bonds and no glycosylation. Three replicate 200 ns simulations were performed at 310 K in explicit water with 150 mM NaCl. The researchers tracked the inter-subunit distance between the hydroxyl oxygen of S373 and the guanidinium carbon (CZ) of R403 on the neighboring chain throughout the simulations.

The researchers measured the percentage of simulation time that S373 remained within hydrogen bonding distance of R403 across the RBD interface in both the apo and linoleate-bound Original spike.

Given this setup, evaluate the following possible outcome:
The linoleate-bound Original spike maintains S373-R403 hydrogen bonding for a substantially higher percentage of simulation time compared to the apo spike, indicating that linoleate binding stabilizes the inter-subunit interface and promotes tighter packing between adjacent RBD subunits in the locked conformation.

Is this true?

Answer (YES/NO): NO